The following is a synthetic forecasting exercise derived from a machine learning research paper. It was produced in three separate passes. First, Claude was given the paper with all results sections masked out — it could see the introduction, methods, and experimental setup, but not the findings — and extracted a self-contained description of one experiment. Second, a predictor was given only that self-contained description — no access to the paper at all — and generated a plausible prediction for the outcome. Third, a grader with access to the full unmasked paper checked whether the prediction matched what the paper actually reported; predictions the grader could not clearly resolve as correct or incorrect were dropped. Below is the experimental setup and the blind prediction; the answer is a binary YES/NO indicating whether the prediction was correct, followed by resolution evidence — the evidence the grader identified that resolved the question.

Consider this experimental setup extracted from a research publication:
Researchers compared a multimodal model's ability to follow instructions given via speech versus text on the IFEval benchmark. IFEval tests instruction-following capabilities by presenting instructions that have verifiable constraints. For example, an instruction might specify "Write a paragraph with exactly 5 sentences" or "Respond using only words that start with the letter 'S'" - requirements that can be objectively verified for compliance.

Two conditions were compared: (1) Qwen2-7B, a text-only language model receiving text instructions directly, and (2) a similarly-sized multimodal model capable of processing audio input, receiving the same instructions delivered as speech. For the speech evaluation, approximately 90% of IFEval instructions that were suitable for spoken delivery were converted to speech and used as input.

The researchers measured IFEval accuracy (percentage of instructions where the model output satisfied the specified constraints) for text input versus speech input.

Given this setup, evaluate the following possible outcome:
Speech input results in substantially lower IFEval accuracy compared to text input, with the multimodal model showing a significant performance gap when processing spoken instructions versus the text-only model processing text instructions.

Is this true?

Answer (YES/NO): YES